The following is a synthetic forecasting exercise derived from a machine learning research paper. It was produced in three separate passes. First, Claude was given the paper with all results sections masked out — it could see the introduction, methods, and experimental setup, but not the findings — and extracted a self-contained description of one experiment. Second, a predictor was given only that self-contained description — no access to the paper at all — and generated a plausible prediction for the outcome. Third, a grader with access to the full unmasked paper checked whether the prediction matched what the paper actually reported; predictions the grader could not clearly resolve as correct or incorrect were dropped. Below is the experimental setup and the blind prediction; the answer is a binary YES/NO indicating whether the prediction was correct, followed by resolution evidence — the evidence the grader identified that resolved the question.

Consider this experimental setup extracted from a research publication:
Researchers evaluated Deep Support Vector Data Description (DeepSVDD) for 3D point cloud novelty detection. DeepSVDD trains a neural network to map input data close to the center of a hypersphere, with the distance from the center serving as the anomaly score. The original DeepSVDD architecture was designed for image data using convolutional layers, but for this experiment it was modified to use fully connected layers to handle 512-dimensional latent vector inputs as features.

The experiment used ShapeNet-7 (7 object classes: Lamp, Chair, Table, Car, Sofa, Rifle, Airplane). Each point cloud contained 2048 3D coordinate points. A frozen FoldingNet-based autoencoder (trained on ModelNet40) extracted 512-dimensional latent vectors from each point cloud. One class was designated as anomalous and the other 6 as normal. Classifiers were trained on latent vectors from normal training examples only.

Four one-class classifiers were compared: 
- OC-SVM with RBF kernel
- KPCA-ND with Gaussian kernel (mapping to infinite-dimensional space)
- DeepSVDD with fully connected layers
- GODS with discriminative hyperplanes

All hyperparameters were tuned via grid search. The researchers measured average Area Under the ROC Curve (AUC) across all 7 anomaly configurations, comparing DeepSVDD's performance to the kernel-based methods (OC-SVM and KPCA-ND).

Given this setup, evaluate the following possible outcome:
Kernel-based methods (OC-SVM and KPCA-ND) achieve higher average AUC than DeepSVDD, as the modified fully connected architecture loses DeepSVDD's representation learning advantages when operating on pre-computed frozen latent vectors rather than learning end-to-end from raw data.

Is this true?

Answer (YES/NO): NO